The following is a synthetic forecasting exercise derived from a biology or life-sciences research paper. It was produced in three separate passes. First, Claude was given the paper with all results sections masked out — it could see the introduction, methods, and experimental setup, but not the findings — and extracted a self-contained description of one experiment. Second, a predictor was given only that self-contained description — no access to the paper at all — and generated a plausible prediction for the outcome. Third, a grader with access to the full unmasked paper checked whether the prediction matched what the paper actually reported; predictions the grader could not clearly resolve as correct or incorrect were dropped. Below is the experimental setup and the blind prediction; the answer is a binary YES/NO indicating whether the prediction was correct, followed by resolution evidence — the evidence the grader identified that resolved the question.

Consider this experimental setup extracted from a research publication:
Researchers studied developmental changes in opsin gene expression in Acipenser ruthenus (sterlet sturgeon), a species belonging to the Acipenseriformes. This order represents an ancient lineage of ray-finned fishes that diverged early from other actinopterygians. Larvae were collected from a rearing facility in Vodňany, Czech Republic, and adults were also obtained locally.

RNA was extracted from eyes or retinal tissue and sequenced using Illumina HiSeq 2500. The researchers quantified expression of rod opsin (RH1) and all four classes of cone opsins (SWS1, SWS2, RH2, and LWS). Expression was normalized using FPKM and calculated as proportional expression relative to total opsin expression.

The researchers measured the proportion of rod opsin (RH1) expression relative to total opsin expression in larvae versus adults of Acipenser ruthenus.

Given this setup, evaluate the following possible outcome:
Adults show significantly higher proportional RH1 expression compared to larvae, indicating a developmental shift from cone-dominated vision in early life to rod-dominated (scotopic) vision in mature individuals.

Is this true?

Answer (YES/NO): YES